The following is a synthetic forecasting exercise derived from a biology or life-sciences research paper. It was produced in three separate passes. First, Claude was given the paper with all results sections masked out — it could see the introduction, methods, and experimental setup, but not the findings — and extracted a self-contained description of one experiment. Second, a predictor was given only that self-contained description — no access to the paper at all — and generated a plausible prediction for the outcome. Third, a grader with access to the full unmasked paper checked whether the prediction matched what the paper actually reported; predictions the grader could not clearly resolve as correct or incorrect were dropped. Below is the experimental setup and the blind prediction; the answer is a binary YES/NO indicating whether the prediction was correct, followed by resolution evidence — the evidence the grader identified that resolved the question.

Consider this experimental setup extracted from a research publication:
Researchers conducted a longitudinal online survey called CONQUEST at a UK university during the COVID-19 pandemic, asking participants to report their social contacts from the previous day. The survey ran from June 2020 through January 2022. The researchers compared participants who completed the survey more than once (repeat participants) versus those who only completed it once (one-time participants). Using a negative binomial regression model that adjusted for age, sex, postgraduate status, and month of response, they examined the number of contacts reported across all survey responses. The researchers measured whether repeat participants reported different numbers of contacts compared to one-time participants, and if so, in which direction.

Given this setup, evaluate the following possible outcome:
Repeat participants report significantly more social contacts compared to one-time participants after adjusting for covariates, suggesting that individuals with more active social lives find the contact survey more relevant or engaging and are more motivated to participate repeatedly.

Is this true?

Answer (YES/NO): YES